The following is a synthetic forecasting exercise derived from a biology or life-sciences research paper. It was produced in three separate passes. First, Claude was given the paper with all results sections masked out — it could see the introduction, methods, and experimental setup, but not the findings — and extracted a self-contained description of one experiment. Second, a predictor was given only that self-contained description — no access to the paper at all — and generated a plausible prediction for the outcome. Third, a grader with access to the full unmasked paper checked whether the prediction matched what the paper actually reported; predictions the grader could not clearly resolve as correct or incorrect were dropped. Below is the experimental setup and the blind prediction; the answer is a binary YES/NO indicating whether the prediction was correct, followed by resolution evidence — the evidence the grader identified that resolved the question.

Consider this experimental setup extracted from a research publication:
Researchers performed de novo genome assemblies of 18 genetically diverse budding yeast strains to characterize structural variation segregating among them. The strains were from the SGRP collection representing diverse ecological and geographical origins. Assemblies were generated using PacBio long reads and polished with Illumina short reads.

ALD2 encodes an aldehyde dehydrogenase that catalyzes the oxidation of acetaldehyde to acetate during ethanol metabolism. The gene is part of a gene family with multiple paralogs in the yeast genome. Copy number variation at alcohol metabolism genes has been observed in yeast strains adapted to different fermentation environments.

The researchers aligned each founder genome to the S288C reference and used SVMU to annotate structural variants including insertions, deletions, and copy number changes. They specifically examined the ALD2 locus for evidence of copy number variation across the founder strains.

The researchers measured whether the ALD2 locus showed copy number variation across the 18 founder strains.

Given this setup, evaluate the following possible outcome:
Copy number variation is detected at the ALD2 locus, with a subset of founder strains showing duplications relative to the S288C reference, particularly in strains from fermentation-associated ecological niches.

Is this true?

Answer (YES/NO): NO